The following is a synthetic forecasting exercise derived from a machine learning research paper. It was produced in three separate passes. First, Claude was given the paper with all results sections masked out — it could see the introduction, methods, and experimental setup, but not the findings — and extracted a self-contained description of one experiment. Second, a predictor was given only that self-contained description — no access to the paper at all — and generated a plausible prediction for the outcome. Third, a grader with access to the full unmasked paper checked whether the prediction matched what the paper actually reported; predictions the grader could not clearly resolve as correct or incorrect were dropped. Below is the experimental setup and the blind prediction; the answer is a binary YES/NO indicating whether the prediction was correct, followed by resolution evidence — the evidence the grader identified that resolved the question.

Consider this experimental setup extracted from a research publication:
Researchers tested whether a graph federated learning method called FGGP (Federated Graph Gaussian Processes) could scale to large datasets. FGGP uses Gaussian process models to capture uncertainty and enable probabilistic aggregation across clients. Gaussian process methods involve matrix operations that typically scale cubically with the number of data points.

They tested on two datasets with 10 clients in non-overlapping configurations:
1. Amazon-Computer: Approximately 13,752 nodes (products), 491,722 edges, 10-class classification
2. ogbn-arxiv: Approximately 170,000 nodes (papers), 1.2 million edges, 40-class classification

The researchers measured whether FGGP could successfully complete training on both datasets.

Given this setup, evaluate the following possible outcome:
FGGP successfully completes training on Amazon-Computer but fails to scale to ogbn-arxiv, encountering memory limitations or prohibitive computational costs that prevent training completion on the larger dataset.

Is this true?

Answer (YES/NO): YES